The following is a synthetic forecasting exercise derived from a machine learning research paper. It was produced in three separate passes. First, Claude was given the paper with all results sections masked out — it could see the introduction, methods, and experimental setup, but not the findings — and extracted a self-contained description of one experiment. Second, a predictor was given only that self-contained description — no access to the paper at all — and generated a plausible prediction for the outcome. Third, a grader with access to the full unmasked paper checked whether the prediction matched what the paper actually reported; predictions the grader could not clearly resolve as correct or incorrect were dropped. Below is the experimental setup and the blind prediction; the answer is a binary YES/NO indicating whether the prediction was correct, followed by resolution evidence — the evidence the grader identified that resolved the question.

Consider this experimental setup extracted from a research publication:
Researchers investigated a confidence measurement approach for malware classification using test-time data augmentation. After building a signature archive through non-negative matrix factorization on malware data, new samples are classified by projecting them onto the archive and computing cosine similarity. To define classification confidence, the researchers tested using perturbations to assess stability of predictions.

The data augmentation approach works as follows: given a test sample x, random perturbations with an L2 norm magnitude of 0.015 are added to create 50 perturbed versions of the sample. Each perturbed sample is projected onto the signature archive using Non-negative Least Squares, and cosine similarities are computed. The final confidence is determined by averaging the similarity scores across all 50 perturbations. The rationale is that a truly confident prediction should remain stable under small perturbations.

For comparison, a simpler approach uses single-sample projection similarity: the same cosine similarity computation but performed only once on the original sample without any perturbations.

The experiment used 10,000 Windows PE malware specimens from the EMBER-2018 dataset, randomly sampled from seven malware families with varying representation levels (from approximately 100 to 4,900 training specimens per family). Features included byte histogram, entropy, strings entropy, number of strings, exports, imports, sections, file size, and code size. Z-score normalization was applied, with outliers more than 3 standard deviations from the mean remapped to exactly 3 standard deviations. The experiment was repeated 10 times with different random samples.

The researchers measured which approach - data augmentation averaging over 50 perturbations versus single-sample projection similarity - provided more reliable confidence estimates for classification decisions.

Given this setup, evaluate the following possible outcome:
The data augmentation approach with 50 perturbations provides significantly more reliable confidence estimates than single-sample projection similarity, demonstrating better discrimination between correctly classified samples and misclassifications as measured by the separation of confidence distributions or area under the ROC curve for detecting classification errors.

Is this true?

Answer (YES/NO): NO